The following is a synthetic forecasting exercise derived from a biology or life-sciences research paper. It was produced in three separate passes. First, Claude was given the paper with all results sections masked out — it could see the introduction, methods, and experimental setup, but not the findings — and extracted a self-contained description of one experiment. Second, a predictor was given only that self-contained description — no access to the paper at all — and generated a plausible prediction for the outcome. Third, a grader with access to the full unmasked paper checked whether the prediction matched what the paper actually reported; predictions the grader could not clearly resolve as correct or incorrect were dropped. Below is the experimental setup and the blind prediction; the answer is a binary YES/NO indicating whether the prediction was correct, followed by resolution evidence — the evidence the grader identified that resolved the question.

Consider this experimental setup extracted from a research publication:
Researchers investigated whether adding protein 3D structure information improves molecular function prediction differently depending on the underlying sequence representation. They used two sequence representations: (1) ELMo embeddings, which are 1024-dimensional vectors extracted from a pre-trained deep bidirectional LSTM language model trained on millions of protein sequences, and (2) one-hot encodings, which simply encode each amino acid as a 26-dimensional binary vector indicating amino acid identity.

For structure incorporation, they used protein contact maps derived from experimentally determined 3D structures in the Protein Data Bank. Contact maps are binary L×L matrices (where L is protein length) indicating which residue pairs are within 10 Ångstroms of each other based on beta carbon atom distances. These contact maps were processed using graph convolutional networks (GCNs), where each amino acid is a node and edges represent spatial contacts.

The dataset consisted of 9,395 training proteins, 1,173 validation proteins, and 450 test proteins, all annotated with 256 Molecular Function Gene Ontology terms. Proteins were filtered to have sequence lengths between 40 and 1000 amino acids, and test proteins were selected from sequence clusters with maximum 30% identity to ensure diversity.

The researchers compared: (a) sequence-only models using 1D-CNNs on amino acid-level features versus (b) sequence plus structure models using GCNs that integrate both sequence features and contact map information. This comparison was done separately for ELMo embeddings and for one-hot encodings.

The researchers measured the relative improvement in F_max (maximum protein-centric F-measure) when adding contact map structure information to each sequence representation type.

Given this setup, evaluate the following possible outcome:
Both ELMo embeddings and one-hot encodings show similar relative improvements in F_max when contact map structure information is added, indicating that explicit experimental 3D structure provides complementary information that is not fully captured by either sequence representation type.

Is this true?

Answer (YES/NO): NO